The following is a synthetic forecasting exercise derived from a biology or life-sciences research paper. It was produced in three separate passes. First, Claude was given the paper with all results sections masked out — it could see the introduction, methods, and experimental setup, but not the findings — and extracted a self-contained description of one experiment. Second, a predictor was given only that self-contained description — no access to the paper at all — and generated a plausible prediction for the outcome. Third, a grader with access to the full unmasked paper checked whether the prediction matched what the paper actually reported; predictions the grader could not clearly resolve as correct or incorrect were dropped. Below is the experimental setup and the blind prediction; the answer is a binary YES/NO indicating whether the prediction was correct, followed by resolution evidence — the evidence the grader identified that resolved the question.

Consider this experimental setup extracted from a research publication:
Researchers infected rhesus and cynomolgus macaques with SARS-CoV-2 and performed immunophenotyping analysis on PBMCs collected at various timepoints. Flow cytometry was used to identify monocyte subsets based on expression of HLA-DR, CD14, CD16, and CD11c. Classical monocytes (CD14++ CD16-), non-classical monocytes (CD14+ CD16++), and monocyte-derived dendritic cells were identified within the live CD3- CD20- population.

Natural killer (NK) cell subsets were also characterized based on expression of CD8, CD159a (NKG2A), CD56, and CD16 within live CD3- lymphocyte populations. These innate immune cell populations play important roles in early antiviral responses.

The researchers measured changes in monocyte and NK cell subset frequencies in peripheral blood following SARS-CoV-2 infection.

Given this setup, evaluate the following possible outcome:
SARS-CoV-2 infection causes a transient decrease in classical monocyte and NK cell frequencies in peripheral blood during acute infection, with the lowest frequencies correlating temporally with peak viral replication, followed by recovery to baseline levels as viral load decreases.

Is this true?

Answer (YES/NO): NO